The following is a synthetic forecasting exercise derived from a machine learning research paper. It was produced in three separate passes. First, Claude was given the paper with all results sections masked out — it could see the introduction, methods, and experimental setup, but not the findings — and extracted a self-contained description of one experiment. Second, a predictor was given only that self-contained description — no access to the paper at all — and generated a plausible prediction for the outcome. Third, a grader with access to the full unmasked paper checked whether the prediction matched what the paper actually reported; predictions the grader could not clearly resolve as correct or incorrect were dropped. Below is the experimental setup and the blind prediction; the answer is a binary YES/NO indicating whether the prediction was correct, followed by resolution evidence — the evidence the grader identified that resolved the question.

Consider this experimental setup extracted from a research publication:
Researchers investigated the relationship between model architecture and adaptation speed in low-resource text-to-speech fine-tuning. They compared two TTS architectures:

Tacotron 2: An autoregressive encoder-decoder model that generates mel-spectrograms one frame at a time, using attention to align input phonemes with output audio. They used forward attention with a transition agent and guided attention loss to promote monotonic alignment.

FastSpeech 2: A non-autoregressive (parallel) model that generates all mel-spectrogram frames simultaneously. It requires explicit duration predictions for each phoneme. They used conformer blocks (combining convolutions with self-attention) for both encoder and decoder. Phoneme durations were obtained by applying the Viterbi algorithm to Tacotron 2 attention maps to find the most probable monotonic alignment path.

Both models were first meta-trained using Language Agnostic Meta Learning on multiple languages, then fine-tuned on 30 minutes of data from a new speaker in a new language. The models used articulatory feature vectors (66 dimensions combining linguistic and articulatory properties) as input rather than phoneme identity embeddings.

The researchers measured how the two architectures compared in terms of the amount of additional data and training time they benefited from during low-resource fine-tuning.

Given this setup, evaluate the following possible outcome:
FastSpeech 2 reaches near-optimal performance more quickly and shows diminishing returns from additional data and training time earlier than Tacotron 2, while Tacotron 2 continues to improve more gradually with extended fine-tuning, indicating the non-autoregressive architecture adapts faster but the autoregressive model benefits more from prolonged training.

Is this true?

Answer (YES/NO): NO